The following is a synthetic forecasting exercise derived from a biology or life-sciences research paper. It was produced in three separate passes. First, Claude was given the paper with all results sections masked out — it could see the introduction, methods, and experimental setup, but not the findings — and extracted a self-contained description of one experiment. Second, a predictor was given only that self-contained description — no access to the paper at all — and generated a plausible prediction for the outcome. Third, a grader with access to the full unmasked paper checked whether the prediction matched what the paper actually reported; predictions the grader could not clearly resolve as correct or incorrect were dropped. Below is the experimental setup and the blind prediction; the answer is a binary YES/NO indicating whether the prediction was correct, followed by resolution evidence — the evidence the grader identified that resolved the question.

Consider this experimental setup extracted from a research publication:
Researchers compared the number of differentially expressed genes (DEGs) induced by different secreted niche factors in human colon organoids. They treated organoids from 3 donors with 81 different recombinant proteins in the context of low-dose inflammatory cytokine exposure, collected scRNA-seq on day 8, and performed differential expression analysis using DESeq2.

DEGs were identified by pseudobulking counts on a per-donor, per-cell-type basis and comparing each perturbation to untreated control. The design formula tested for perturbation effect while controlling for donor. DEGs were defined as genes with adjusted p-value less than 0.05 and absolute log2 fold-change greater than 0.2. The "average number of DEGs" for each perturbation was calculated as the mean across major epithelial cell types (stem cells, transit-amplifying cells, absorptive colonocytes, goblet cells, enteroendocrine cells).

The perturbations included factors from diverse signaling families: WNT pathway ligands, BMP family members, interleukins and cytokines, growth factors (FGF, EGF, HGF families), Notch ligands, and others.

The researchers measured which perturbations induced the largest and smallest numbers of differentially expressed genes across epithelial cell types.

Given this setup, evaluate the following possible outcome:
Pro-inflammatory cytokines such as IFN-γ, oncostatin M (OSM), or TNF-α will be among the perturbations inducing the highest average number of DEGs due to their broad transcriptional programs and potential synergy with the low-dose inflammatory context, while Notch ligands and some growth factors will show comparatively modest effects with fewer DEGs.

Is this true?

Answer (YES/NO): NO